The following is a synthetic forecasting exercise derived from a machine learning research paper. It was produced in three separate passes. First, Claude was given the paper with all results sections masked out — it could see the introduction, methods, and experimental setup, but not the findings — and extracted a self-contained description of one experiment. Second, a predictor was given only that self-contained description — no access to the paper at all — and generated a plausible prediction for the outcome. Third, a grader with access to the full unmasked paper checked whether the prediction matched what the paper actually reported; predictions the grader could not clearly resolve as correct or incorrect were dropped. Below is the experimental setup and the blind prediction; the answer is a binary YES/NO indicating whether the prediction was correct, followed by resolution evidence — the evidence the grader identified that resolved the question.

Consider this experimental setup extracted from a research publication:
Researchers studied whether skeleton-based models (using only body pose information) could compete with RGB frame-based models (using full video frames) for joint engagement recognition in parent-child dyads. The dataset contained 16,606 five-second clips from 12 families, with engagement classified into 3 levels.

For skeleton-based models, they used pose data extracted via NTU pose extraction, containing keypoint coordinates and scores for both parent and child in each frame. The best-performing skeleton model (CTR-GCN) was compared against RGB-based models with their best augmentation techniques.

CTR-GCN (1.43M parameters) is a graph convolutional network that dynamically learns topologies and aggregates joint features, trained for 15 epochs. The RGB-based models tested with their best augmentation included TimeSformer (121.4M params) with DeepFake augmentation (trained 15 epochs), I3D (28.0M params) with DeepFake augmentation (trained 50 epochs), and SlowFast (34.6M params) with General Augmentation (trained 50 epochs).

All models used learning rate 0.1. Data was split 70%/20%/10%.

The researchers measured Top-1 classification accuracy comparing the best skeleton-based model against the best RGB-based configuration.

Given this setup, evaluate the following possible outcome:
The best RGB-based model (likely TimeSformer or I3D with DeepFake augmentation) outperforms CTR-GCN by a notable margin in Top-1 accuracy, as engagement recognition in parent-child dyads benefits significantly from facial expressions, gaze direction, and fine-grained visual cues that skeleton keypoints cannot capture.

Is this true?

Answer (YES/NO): YES